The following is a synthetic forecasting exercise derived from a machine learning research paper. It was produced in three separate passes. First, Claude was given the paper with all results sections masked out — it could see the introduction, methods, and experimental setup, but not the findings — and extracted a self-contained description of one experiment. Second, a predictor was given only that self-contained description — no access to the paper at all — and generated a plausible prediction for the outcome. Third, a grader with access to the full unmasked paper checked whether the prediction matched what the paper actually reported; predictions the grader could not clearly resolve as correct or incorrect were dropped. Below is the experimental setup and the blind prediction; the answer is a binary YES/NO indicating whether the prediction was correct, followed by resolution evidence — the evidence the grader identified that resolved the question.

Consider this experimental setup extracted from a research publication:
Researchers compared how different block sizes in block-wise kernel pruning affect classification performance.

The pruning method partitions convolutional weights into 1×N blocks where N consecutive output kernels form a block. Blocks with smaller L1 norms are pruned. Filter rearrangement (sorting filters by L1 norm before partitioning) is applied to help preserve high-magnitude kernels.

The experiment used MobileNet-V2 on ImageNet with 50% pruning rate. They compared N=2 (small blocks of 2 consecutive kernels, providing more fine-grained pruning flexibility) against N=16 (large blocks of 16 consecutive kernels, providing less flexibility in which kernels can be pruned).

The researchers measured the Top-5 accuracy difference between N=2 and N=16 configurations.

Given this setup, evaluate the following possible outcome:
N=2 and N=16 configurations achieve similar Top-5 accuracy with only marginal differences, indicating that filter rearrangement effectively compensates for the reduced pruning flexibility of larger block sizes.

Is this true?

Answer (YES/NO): NO